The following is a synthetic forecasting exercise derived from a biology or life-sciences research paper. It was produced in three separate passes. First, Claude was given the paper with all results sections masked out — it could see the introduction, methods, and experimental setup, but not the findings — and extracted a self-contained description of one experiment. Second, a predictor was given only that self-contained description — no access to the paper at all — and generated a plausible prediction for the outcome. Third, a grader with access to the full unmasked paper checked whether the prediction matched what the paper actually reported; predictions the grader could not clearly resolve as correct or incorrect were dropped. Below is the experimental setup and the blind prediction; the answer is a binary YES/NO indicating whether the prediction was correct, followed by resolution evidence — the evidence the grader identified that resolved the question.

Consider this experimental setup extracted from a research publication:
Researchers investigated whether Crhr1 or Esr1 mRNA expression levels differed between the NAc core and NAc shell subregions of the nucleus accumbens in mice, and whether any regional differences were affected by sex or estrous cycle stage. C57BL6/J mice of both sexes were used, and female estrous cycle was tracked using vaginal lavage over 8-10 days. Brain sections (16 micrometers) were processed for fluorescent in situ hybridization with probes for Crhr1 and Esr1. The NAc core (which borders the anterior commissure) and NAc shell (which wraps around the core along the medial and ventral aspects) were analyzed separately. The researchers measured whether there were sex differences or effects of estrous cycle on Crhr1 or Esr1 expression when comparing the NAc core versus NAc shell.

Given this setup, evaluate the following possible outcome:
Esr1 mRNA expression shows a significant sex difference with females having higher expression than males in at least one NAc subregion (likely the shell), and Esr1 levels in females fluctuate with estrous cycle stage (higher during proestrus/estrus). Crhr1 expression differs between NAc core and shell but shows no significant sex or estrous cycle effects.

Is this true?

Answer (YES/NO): NO